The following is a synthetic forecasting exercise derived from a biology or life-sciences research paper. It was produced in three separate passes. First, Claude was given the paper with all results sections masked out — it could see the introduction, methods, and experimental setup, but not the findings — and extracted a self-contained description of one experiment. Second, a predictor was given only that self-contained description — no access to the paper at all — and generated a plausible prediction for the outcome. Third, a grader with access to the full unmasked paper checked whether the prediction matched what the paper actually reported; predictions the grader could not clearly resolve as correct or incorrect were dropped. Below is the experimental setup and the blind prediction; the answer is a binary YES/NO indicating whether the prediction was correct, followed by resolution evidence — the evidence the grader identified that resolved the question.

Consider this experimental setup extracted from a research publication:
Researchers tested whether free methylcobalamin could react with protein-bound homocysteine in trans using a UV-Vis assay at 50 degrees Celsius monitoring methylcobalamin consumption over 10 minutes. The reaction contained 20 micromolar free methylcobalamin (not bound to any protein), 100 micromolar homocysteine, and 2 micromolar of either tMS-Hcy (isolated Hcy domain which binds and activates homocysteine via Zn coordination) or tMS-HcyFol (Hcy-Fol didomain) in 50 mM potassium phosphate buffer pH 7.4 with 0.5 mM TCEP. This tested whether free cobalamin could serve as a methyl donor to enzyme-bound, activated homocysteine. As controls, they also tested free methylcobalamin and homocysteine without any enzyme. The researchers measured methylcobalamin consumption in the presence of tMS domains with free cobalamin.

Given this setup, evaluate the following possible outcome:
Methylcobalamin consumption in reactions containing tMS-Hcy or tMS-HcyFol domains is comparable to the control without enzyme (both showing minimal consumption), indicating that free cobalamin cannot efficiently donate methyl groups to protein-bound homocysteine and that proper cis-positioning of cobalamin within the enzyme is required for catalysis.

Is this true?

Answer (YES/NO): NO